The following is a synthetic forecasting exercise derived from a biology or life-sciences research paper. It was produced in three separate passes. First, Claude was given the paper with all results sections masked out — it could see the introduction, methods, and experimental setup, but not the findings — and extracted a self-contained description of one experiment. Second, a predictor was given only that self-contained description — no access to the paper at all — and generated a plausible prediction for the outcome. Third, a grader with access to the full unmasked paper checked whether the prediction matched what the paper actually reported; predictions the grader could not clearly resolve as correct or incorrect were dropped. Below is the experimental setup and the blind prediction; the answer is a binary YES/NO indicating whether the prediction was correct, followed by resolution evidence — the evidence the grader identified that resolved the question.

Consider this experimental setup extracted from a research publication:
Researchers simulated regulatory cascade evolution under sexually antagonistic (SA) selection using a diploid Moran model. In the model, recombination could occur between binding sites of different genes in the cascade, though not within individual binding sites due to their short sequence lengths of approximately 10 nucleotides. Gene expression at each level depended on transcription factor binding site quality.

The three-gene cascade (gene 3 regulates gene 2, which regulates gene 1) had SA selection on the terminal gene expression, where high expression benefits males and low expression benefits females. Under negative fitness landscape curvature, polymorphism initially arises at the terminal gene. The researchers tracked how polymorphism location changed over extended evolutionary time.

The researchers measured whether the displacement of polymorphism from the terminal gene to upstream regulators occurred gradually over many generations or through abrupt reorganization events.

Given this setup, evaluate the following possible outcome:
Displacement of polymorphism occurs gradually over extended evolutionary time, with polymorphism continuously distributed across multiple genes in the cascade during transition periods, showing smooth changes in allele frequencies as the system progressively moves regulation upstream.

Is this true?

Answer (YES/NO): NO